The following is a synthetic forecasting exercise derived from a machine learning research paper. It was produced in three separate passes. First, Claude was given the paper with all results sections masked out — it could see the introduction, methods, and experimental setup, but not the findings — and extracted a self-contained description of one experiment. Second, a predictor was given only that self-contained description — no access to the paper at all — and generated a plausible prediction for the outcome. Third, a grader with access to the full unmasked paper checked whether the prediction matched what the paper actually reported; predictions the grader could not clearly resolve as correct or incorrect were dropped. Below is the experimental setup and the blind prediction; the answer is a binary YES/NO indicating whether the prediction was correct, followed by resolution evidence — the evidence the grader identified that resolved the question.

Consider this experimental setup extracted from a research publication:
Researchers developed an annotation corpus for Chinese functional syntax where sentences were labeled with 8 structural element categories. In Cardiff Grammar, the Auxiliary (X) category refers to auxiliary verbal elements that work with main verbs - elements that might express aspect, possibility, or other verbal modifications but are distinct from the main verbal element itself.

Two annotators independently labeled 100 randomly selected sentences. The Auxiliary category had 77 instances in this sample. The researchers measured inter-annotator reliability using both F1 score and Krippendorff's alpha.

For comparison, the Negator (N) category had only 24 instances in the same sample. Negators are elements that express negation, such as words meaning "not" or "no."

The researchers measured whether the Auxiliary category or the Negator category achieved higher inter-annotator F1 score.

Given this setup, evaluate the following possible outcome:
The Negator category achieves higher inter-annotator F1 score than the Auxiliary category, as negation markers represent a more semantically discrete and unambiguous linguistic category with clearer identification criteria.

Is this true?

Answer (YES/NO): YES